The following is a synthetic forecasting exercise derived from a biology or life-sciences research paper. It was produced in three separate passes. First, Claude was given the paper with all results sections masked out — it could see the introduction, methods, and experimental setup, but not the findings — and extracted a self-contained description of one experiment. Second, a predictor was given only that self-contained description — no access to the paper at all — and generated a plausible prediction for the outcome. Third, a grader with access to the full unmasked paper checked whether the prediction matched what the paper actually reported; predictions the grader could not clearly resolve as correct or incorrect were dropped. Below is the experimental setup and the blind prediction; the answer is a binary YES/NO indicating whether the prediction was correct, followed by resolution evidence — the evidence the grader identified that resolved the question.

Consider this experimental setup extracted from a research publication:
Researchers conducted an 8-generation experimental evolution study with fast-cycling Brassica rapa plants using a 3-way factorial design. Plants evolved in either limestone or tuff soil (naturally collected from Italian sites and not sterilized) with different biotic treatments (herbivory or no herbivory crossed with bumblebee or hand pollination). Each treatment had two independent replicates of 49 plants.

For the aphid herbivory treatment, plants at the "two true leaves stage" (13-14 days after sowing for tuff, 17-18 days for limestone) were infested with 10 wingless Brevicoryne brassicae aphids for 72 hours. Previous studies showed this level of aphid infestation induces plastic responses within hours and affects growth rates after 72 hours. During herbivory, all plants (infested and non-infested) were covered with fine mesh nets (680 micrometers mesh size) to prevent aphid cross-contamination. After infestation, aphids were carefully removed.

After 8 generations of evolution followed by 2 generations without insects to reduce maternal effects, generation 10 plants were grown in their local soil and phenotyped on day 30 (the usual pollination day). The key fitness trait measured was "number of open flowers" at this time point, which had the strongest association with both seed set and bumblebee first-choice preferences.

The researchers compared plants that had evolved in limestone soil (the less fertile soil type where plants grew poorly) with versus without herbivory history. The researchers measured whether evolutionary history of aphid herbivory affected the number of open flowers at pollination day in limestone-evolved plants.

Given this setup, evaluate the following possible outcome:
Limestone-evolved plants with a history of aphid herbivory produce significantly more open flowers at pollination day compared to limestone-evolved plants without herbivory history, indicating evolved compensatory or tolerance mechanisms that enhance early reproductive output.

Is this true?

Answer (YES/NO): YES